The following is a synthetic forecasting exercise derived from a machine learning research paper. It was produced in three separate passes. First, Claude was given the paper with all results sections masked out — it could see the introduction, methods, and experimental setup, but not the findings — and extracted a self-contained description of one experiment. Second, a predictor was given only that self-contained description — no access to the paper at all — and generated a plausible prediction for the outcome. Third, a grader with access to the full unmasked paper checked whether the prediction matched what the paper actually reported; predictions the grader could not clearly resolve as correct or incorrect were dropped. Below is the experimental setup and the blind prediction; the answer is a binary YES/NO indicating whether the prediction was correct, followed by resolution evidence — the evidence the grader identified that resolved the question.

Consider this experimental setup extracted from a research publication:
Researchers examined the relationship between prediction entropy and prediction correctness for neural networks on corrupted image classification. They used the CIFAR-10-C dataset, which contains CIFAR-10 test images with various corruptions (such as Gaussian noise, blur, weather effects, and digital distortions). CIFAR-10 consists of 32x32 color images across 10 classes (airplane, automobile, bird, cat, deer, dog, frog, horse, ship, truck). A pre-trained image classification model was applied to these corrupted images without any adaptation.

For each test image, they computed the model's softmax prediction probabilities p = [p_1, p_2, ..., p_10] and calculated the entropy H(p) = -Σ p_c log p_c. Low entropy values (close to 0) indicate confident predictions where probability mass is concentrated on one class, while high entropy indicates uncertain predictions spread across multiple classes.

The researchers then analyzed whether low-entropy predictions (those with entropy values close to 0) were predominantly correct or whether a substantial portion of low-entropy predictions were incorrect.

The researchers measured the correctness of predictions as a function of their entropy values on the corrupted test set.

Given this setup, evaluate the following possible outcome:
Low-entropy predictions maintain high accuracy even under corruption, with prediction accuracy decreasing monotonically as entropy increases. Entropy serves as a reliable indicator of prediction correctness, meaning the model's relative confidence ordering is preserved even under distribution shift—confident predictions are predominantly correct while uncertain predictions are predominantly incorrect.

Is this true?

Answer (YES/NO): NO